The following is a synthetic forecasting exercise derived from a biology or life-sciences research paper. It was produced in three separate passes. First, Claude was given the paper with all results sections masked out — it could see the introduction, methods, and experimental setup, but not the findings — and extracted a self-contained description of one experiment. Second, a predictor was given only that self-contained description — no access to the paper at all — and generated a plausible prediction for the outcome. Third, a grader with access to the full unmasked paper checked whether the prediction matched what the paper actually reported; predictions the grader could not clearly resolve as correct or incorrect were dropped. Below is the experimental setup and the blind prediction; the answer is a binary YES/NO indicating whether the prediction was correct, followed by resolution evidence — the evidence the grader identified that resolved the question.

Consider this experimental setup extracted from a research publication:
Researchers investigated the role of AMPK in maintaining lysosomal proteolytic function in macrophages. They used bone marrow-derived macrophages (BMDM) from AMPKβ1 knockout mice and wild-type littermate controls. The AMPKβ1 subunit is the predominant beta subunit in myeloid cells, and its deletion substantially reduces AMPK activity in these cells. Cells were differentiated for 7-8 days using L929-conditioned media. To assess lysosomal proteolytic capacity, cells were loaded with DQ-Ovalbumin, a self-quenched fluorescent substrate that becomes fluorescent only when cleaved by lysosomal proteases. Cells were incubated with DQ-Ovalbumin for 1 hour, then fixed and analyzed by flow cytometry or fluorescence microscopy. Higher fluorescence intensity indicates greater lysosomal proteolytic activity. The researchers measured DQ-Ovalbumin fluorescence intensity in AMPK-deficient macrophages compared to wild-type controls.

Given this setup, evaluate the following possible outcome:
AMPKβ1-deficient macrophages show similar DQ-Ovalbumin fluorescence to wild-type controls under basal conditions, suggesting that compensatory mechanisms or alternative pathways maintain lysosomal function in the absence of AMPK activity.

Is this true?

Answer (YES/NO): NO